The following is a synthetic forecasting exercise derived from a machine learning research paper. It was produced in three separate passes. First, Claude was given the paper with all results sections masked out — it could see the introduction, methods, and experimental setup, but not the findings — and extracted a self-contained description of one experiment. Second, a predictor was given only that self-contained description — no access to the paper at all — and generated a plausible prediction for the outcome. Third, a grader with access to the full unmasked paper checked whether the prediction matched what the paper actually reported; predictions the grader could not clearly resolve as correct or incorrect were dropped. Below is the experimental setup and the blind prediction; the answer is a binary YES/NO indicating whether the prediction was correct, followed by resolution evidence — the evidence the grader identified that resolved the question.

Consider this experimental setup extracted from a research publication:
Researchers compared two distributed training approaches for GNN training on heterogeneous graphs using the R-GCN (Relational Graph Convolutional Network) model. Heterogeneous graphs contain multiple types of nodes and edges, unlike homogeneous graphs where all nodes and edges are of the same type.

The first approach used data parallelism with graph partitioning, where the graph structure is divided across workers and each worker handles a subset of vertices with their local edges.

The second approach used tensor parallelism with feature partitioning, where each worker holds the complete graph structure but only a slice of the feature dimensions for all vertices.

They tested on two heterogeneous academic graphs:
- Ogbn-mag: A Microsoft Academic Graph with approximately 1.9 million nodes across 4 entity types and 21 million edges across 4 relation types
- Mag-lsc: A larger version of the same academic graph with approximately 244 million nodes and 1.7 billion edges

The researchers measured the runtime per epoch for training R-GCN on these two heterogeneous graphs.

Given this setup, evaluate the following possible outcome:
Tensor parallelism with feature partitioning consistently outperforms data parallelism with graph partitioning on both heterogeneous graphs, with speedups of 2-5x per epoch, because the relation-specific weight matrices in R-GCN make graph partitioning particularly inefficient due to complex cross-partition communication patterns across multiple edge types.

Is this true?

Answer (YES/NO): NO